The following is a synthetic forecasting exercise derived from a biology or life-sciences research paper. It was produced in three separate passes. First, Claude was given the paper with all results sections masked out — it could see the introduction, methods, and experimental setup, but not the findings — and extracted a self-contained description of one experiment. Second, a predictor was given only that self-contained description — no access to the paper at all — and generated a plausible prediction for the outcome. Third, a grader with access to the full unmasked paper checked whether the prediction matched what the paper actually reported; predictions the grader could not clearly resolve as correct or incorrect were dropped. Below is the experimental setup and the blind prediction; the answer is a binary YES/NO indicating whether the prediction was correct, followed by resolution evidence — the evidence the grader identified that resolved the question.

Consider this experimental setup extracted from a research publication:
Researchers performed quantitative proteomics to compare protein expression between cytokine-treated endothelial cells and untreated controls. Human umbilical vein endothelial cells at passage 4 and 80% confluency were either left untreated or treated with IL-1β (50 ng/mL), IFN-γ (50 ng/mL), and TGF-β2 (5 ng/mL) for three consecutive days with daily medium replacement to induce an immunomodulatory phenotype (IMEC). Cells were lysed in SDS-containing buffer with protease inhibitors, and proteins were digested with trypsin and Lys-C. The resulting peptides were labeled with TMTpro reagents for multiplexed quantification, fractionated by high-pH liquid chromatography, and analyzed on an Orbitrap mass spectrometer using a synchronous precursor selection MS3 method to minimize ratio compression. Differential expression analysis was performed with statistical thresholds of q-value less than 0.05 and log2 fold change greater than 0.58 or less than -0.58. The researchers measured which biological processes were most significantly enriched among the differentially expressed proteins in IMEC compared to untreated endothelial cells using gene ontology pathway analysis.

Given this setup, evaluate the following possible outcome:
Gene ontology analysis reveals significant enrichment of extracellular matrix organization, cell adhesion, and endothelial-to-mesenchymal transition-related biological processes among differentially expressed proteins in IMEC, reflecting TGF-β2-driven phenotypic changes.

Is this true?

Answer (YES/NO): NO